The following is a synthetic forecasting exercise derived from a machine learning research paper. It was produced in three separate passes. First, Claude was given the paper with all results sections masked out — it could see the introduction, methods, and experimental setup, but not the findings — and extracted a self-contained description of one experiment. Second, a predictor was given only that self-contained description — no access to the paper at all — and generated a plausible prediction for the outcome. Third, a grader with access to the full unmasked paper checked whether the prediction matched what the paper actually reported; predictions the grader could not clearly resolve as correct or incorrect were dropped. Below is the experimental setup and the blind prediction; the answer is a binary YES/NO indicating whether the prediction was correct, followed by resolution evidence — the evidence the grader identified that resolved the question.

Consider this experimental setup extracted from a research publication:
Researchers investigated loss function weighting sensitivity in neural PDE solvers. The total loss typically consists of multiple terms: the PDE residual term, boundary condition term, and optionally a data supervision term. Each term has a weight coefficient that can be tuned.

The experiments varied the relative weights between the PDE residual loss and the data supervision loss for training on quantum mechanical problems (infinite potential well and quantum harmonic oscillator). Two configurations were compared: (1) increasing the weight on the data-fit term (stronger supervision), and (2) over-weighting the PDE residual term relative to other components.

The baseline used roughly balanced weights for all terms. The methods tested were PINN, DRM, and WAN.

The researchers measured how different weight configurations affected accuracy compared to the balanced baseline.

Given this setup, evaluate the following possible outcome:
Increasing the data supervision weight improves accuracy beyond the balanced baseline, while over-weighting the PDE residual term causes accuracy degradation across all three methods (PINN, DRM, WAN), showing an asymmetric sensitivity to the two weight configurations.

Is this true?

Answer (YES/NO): YES